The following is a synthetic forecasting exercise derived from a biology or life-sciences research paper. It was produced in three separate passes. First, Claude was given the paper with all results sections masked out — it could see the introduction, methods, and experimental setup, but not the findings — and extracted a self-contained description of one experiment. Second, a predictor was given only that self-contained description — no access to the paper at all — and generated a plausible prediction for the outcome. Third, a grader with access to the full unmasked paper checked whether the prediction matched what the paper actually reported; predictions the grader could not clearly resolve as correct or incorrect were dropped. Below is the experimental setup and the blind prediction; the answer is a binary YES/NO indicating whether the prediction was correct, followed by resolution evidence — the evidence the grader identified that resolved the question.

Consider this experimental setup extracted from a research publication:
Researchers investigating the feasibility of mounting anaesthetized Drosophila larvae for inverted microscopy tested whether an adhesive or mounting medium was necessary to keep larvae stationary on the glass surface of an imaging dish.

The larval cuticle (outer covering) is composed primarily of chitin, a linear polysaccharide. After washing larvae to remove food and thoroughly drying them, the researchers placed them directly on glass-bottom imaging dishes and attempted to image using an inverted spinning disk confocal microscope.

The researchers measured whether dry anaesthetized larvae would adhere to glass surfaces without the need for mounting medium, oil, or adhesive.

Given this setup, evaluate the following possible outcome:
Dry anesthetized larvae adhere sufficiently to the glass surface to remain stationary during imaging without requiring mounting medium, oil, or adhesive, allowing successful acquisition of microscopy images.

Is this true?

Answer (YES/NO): YES